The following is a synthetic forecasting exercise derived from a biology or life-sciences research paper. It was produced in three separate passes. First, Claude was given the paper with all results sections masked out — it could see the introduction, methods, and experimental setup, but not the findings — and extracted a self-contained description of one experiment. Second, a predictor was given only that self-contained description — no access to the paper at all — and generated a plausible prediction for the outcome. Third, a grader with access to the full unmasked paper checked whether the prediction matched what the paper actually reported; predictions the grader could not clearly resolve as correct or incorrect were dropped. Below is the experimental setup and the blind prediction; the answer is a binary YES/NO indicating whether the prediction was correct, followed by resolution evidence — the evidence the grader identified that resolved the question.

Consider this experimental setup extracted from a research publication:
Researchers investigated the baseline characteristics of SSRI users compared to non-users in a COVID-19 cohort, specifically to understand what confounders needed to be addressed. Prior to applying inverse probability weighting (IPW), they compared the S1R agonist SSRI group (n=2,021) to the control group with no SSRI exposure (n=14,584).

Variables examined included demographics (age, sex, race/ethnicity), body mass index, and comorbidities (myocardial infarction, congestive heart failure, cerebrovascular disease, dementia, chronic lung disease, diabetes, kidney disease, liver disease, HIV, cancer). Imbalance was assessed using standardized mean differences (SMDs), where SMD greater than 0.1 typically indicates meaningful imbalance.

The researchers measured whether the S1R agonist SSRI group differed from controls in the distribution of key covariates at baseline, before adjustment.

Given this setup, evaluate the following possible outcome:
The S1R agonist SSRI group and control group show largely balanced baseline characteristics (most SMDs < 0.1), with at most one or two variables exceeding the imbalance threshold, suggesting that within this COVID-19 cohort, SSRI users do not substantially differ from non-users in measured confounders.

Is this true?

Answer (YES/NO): NO